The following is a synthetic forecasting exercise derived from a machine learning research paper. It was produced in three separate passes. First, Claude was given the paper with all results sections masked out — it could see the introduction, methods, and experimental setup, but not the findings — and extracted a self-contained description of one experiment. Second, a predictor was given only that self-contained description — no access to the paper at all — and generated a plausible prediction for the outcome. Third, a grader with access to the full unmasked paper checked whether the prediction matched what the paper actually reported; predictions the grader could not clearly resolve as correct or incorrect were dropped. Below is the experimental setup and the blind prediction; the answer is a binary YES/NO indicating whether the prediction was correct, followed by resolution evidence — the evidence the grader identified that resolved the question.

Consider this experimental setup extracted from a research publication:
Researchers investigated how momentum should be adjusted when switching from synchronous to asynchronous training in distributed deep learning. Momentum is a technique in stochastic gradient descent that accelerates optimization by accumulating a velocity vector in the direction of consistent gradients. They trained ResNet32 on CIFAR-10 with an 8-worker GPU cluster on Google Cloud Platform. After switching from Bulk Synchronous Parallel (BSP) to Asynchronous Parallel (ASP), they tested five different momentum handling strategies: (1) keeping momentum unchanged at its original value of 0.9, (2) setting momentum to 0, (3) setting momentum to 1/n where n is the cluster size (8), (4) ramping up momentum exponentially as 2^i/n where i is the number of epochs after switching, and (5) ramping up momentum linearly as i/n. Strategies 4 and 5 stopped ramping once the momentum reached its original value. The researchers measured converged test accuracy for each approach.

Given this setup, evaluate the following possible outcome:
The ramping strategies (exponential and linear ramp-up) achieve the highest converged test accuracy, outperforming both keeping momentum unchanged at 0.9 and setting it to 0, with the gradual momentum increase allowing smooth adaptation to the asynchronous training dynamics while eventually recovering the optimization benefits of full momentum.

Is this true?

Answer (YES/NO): NO